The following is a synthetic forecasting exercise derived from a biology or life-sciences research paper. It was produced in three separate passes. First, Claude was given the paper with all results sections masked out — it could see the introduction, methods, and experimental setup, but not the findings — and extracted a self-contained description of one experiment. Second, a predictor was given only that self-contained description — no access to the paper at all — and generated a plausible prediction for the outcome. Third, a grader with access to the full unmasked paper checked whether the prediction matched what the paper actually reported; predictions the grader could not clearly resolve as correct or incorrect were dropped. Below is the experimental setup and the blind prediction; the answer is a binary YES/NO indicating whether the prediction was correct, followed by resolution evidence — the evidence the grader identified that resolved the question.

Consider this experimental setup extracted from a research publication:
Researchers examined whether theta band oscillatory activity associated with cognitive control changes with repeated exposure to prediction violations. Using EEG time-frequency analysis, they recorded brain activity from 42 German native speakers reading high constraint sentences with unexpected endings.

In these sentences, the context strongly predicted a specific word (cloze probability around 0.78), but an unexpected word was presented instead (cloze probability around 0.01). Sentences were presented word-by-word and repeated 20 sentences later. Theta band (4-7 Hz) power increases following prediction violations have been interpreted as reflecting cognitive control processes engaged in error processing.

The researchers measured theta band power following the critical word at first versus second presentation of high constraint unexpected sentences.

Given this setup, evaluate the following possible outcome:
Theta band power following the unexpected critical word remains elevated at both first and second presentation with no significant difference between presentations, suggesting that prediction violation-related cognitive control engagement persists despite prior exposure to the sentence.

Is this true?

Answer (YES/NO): NO